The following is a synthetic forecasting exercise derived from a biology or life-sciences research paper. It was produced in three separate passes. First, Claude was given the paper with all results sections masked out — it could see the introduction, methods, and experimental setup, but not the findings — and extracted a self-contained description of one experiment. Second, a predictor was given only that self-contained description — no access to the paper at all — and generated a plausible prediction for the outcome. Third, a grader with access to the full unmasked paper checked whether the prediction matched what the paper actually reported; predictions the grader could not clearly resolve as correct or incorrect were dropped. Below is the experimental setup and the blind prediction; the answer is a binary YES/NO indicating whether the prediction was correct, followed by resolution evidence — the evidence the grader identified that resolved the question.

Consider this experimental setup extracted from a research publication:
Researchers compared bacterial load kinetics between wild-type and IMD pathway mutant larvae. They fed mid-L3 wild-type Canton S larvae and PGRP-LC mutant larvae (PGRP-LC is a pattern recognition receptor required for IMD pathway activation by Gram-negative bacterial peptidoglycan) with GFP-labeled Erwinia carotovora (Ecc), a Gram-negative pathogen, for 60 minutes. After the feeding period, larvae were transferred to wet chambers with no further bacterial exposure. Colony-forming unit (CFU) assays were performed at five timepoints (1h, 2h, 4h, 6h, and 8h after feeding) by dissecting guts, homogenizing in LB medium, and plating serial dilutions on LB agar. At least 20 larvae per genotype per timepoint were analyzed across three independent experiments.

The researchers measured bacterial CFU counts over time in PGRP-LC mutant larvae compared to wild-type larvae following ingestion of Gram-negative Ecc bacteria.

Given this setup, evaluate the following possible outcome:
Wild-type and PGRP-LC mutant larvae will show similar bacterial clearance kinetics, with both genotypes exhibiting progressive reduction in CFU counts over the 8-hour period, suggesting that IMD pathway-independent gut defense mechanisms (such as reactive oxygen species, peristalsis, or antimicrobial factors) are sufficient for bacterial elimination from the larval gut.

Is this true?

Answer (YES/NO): NO